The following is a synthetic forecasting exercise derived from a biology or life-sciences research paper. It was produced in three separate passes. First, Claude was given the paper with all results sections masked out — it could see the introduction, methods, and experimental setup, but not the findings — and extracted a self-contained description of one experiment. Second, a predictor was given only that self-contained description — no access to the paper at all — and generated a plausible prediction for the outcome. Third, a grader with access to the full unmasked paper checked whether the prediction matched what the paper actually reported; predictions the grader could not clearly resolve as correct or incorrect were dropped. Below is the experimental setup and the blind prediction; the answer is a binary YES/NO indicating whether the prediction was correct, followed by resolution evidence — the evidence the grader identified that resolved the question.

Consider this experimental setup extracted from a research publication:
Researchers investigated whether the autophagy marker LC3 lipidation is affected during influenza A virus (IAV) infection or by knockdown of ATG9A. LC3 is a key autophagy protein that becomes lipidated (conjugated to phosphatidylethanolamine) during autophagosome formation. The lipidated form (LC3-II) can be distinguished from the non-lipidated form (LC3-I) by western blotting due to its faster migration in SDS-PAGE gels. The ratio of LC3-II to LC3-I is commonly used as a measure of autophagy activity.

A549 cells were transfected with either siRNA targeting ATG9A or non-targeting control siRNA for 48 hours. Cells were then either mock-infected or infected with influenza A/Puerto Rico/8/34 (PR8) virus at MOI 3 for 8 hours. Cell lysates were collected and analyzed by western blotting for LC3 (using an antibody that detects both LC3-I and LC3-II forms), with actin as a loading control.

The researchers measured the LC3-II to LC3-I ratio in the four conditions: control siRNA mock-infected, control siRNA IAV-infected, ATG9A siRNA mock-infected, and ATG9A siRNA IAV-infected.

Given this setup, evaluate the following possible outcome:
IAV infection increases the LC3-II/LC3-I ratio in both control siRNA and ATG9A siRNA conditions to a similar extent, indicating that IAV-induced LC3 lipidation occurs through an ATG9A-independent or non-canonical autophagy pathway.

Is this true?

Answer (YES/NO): NO